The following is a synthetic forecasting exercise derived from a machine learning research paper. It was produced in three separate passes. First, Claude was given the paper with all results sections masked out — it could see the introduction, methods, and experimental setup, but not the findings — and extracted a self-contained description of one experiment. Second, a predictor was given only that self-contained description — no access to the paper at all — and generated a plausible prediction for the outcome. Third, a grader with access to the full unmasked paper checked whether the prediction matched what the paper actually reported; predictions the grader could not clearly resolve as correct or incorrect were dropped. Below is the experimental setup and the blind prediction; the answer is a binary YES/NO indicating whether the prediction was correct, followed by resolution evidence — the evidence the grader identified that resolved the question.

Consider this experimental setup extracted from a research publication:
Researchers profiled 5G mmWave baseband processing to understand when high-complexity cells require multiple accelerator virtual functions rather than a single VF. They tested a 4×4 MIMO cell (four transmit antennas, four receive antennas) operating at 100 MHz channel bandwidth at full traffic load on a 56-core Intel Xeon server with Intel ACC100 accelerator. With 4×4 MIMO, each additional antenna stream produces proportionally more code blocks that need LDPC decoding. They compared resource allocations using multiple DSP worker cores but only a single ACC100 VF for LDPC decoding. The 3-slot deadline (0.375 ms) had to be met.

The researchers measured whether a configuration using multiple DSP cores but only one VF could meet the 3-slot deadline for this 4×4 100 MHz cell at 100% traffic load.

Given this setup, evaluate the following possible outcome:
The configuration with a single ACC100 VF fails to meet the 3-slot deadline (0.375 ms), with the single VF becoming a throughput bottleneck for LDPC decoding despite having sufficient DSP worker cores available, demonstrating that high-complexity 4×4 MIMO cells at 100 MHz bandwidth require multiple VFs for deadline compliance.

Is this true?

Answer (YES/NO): YES